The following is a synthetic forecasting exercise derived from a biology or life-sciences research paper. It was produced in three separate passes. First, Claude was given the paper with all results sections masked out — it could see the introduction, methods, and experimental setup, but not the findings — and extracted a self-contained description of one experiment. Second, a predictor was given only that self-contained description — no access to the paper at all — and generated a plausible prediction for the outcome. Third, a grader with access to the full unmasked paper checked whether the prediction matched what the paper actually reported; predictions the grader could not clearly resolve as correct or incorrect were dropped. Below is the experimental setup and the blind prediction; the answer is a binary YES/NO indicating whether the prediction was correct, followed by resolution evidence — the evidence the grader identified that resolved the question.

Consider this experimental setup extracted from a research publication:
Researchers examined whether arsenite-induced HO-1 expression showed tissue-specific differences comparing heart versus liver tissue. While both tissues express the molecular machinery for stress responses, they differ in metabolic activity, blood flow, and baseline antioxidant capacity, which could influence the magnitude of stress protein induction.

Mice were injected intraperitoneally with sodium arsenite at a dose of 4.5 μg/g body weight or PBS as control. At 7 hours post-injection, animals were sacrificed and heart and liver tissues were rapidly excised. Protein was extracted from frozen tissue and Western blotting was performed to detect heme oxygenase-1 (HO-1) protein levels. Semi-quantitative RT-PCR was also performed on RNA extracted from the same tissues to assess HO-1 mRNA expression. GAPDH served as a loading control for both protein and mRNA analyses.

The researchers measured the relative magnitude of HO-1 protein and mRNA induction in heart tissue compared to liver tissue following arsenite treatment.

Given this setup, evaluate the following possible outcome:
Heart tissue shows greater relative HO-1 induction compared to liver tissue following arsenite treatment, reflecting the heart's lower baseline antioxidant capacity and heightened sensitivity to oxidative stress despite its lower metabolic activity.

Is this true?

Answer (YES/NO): YES